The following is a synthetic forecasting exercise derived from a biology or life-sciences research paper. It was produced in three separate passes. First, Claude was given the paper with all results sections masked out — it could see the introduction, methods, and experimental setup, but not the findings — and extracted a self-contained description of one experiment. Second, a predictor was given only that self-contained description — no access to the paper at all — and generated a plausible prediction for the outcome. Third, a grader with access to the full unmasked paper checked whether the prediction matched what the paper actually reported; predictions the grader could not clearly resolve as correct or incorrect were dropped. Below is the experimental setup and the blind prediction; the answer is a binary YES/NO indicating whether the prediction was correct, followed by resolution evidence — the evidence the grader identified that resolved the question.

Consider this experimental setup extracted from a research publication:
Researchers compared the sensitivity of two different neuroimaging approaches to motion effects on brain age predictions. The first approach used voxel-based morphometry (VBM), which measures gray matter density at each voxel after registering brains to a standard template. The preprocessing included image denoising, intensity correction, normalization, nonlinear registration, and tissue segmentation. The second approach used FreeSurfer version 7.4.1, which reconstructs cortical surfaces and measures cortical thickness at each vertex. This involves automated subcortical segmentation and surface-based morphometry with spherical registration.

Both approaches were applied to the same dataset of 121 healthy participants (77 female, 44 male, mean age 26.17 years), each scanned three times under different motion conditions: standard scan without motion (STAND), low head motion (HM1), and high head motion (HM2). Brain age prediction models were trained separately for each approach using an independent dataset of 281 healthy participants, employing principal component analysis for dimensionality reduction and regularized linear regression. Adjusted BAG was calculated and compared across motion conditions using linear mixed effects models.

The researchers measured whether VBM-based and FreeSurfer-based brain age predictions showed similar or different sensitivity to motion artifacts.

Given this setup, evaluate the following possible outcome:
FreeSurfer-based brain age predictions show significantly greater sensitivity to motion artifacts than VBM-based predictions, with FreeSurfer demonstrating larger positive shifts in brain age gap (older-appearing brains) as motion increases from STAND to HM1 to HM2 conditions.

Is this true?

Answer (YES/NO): YES